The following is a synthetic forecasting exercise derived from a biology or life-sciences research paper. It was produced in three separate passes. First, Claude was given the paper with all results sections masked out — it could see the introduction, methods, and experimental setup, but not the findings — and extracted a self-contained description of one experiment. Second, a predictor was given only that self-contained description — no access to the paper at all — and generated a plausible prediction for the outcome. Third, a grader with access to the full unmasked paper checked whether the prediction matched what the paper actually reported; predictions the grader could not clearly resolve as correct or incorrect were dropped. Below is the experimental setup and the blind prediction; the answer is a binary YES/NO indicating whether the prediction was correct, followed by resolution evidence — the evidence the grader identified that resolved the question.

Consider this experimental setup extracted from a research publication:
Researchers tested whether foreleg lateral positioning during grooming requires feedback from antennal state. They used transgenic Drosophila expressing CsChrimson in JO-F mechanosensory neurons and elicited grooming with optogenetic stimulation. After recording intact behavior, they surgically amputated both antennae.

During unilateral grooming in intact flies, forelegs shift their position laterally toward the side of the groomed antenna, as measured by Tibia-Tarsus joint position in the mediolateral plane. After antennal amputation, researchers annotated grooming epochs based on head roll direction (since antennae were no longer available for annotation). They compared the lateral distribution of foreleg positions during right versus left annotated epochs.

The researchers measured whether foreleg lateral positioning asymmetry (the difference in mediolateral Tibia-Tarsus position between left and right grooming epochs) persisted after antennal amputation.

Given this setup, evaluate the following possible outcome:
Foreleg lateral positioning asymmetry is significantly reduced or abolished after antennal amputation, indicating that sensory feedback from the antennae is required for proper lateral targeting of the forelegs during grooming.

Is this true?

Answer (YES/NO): NO